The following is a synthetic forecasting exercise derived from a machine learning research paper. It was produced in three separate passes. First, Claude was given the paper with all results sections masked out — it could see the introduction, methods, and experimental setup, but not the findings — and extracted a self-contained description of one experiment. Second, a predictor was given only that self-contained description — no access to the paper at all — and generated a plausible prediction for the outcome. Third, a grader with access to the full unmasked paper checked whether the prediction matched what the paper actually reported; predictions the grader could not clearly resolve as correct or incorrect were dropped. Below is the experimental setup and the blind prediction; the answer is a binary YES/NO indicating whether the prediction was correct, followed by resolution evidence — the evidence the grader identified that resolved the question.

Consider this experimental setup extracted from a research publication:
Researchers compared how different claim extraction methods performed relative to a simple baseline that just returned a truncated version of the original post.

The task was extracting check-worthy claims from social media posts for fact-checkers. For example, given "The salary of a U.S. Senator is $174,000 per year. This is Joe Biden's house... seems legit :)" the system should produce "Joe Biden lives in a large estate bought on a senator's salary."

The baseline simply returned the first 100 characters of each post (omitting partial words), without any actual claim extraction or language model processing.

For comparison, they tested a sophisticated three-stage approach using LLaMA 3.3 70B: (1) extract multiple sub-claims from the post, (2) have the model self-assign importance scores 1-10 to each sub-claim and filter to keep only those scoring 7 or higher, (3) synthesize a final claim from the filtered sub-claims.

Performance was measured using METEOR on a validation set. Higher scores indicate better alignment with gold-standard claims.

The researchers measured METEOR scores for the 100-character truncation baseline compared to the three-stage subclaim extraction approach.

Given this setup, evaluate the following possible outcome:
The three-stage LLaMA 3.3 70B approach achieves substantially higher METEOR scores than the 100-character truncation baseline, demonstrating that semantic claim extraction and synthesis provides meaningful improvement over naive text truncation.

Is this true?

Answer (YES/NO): NO